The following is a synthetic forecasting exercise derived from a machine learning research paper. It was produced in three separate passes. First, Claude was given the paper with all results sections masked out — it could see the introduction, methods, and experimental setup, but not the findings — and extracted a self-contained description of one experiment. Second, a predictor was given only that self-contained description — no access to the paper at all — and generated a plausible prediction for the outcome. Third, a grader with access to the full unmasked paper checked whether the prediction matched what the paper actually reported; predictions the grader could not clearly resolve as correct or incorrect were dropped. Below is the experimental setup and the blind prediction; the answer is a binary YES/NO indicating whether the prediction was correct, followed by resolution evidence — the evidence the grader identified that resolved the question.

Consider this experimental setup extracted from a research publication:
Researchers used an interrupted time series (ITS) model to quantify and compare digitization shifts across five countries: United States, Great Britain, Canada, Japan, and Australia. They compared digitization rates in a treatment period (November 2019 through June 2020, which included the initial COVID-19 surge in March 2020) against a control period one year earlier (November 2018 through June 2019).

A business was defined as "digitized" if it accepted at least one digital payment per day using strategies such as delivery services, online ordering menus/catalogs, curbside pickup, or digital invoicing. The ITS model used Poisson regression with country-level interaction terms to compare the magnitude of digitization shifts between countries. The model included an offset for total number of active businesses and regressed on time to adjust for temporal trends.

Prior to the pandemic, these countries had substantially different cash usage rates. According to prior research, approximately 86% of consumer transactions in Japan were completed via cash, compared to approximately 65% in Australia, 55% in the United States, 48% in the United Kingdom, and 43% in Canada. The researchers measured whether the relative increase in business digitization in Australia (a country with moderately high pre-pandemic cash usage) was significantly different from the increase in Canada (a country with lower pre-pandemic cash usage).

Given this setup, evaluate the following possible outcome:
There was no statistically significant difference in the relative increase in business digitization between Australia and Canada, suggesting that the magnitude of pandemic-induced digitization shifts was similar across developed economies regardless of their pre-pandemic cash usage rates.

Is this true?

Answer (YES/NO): NO